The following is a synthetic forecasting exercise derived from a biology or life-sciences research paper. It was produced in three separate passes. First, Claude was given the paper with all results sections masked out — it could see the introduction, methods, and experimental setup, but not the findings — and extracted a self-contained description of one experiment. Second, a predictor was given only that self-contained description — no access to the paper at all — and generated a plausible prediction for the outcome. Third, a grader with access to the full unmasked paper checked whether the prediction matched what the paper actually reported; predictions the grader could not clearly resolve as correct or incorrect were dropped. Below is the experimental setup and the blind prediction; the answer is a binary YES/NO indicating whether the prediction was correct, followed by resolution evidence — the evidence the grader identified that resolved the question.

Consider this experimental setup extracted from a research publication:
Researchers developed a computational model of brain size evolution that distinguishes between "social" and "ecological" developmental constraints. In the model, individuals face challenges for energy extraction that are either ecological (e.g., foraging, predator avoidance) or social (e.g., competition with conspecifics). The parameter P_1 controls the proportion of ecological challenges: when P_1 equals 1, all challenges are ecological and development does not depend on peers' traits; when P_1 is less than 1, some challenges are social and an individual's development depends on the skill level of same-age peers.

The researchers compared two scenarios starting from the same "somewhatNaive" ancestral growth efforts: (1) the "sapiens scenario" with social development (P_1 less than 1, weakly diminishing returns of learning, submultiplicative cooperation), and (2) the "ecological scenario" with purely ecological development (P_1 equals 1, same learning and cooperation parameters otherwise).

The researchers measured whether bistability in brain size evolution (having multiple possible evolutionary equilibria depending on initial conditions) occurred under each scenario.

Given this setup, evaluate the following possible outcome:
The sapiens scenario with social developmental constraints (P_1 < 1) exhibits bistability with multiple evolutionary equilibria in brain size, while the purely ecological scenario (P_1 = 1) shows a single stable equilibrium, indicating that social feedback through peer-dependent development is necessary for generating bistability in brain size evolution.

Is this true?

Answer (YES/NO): YES